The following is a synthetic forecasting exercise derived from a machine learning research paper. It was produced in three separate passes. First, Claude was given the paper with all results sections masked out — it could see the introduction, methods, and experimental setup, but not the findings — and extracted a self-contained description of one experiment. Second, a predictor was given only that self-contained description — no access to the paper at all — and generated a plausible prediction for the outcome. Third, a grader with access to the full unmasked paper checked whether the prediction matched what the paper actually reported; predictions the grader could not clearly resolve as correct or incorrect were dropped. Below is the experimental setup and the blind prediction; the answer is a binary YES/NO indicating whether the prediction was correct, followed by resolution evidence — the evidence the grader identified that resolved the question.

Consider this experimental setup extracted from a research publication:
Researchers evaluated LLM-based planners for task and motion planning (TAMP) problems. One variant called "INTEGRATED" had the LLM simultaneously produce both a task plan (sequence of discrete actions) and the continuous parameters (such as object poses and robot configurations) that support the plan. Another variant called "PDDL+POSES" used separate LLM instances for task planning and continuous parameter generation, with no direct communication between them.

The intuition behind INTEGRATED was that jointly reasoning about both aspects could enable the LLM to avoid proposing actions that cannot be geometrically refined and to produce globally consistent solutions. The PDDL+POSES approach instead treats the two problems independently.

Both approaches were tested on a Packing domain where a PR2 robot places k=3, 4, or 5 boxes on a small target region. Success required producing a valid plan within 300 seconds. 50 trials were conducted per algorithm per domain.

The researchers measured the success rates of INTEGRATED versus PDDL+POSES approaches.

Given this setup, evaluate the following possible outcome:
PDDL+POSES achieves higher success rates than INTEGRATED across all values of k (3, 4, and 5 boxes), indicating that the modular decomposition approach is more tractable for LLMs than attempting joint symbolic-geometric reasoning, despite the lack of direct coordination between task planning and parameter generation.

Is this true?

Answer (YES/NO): YES